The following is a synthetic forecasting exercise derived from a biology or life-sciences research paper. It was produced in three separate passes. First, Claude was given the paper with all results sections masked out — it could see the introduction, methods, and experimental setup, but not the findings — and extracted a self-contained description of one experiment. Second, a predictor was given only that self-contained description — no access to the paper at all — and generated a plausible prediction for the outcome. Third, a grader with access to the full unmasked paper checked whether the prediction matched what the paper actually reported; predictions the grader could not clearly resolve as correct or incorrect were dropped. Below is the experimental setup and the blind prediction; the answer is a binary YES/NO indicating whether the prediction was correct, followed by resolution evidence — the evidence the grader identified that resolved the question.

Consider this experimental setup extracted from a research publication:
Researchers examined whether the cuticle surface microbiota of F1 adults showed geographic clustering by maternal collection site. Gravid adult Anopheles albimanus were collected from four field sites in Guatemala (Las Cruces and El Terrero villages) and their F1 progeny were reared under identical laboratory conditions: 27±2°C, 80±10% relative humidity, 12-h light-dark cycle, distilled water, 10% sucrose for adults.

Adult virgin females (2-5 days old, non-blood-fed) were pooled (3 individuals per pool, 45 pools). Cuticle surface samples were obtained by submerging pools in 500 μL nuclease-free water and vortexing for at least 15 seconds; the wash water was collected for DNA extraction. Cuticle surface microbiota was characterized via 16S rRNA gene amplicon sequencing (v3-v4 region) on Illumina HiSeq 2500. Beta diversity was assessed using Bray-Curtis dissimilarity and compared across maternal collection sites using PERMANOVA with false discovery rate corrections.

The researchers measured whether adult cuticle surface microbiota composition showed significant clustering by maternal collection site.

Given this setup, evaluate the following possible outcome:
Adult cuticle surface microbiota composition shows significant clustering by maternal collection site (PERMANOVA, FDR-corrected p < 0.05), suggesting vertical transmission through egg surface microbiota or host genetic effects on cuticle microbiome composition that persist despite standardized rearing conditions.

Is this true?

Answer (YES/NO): YES